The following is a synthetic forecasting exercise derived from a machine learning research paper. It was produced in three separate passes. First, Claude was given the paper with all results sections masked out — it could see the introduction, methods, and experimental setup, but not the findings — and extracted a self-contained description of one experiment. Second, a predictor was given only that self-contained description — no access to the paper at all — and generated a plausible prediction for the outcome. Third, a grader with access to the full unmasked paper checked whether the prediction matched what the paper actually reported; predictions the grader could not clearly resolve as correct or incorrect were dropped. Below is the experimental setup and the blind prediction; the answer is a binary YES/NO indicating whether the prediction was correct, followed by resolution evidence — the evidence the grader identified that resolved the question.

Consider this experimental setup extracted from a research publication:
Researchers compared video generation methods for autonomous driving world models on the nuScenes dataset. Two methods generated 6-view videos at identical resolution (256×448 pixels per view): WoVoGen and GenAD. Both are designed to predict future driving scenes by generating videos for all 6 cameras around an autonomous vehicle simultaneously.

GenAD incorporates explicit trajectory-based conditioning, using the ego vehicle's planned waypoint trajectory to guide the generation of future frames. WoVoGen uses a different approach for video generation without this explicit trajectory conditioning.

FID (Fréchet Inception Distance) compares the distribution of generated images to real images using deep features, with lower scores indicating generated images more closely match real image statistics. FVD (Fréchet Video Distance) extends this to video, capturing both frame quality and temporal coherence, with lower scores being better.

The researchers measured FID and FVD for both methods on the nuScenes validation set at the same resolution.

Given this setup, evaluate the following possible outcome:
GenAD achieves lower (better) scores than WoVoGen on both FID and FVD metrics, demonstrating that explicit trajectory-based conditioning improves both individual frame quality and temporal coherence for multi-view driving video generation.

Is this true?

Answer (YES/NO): YES